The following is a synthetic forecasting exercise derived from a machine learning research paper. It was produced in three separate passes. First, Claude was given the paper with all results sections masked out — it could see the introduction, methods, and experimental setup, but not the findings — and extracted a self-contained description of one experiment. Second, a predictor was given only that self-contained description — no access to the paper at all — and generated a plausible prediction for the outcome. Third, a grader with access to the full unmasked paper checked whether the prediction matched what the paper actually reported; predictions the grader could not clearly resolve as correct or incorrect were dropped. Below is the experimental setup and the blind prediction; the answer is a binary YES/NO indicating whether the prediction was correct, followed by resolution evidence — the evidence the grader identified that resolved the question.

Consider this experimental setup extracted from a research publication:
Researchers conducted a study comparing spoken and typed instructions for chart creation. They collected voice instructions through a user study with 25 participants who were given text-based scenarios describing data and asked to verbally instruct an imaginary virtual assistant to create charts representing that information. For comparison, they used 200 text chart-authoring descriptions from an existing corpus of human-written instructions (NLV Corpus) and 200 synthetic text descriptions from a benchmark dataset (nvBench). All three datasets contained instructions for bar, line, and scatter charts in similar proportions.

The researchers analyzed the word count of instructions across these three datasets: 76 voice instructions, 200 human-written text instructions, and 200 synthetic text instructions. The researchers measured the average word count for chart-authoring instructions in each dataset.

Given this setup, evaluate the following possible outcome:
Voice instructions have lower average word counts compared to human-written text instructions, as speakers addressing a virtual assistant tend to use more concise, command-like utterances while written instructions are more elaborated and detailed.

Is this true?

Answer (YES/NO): NO